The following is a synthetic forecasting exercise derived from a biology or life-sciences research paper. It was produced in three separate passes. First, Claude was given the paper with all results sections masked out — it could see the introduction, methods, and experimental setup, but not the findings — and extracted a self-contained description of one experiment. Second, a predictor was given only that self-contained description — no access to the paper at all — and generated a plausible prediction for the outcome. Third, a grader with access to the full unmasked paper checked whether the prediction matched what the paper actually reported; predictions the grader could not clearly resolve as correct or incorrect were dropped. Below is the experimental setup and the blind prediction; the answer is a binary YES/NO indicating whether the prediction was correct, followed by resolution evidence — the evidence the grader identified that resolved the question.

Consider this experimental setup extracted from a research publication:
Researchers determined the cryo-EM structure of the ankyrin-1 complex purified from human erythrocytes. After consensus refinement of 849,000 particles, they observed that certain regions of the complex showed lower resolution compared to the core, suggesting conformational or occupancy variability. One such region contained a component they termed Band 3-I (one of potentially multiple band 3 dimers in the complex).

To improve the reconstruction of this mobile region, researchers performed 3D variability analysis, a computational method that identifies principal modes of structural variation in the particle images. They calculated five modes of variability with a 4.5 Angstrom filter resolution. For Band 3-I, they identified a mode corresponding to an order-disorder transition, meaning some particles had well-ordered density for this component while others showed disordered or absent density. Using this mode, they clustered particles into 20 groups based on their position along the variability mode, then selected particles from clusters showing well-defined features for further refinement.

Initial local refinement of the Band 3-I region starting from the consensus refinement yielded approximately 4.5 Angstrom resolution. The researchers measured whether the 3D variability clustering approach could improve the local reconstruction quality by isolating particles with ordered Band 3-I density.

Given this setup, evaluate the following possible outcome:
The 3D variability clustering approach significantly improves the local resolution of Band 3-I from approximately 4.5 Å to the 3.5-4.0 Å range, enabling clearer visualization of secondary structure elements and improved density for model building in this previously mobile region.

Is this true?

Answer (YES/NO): NO